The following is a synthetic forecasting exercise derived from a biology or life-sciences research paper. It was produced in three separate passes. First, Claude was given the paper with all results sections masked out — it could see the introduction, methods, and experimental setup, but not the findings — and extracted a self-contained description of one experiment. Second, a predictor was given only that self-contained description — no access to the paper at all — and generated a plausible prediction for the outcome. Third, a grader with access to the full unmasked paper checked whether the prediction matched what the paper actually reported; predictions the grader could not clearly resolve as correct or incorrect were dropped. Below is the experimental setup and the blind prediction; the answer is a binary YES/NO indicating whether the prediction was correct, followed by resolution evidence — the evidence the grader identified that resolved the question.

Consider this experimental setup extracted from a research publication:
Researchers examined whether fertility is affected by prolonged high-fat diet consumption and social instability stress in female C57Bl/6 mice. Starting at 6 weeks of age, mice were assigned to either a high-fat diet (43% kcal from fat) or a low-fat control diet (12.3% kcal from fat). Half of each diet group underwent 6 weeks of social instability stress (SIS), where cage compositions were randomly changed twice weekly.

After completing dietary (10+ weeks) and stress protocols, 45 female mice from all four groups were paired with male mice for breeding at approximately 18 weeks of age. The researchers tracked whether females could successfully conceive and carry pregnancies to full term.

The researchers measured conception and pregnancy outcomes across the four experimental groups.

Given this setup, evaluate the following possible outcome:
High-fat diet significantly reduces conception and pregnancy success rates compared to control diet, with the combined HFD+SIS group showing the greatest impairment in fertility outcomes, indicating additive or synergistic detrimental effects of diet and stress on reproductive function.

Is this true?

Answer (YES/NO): NO